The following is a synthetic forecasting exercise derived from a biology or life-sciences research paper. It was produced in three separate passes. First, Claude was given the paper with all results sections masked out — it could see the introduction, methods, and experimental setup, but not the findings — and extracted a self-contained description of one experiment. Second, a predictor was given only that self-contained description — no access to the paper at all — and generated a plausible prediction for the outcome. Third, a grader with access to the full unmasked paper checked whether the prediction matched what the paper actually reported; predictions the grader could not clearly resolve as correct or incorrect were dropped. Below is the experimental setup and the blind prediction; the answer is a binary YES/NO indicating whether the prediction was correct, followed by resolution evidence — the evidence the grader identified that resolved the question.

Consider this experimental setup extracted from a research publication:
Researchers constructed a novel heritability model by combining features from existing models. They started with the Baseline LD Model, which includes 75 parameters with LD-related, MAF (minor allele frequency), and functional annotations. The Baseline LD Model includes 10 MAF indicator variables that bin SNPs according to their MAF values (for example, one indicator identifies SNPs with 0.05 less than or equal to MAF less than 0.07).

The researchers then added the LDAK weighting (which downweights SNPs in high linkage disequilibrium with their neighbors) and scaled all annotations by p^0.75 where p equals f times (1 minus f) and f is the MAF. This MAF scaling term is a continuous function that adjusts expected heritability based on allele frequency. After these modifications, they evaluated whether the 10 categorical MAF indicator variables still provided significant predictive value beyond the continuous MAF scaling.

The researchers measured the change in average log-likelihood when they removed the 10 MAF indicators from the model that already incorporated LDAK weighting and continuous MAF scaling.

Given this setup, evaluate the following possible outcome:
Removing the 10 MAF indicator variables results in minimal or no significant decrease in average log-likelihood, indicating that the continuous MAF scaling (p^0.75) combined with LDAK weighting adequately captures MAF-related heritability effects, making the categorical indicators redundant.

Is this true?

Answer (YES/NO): YES